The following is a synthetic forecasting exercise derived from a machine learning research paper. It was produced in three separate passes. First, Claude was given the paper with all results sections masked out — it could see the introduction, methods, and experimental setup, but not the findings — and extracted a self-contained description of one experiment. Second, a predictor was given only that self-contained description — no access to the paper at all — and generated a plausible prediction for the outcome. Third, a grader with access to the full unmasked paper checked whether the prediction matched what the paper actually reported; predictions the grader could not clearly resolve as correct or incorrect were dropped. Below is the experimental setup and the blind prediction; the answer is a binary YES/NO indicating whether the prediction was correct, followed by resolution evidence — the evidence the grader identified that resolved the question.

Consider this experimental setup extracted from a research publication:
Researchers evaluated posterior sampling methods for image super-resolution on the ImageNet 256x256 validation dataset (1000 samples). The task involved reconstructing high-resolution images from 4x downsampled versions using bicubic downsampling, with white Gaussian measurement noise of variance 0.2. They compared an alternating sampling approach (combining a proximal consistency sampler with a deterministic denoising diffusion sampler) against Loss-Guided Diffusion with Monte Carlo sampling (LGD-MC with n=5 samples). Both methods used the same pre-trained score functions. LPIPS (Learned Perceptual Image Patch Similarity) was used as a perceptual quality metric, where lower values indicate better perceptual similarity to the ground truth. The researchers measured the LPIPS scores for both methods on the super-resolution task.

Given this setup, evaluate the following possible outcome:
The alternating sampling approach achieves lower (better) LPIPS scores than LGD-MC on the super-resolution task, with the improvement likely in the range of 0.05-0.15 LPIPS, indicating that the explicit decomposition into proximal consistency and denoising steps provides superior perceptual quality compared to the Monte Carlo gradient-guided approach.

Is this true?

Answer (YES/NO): NO